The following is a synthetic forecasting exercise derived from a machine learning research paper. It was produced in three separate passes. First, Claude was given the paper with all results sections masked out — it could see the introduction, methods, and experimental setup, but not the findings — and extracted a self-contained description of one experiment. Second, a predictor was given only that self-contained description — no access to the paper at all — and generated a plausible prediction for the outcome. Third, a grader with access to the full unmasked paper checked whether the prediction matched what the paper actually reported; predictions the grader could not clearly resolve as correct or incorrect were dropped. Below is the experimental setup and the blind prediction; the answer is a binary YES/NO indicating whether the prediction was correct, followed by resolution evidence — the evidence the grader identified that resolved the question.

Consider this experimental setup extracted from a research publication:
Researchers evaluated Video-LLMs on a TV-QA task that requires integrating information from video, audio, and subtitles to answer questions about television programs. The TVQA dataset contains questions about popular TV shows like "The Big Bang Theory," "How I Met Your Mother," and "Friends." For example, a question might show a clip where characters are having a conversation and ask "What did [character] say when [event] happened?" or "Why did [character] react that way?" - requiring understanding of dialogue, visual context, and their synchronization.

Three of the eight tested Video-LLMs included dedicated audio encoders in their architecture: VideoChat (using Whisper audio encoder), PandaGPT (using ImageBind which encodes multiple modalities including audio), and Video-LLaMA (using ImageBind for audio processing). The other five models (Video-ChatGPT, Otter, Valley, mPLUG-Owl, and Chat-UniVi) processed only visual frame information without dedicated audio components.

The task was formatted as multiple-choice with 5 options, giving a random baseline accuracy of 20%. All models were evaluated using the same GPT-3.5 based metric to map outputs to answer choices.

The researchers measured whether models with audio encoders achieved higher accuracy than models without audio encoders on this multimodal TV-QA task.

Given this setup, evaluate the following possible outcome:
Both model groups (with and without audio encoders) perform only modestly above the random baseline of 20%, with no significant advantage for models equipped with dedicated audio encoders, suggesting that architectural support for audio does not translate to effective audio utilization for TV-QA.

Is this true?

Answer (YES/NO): YES